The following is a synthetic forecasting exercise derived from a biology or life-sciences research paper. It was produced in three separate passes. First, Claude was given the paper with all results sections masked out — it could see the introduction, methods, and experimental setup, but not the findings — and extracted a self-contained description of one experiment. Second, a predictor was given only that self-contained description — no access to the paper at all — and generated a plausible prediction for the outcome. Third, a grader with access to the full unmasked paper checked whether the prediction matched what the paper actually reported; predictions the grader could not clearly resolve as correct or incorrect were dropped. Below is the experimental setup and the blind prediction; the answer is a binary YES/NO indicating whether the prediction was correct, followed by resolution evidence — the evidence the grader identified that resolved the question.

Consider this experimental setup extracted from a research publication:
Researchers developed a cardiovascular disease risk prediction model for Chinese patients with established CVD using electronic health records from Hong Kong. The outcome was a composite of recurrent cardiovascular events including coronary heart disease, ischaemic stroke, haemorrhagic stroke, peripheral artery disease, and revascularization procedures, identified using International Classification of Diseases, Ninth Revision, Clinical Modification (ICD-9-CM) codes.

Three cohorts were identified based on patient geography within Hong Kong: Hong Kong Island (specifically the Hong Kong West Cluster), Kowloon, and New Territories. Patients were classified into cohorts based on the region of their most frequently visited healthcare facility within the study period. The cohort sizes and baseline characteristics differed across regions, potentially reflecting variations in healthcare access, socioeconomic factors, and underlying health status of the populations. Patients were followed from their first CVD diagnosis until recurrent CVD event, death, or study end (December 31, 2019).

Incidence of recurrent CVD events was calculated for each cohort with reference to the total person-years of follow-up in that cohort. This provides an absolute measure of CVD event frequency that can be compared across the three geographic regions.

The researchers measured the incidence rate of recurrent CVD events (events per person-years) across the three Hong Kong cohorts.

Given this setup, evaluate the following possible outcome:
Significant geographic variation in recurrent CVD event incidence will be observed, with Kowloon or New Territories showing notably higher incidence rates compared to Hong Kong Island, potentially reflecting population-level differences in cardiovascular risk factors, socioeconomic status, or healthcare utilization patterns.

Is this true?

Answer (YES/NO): NO